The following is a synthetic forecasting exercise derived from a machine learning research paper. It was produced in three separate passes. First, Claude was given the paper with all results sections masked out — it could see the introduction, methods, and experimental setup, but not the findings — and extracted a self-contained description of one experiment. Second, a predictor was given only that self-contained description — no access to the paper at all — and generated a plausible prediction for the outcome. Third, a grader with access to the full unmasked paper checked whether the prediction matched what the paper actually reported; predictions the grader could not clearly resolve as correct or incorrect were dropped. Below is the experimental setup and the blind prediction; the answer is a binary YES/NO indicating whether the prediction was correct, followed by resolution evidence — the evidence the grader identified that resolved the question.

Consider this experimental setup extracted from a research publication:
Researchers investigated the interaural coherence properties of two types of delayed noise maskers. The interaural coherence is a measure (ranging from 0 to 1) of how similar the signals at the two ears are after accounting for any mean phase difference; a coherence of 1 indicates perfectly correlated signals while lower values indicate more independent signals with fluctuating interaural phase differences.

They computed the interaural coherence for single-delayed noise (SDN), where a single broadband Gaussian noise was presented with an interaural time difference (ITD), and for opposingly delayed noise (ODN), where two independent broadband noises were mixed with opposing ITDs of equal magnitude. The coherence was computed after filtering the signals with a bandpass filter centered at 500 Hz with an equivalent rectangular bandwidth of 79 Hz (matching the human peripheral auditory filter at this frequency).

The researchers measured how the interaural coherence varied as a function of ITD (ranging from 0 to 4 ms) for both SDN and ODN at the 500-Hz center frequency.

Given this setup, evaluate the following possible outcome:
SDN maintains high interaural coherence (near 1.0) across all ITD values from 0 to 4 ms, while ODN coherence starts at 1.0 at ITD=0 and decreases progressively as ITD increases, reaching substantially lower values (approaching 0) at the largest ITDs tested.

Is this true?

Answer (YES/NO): NO